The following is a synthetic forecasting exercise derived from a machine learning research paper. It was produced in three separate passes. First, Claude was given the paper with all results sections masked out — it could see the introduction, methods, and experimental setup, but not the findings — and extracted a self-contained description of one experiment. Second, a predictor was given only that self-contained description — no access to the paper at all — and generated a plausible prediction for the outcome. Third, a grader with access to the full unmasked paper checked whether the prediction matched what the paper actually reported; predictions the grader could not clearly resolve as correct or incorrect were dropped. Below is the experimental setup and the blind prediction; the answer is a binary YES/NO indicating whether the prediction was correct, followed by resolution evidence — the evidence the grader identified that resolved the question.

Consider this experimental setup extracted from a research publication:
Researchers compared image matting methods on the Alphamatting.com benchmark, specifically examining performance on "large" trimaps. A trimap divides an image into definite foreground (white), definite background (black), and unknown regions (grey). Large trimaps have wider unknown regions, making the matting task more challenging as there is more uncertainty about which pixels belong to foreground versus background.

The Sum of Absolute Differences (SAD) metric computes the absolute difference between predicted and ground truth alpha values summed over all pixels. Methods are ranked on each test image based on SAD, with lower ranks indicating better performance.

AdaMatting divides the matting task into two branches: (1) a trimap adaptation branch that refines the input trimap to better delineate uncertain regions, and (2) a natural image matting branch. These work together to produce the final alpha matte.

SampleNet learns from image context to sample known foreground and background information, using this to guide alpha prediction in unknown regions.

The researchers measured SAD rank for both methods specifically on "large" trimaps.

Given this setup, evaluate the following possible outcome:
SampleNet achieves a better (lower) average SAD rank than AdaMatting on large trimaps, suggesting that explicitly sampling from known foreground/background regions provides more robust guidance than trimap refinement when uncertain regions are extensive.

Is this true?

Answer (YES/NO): NO